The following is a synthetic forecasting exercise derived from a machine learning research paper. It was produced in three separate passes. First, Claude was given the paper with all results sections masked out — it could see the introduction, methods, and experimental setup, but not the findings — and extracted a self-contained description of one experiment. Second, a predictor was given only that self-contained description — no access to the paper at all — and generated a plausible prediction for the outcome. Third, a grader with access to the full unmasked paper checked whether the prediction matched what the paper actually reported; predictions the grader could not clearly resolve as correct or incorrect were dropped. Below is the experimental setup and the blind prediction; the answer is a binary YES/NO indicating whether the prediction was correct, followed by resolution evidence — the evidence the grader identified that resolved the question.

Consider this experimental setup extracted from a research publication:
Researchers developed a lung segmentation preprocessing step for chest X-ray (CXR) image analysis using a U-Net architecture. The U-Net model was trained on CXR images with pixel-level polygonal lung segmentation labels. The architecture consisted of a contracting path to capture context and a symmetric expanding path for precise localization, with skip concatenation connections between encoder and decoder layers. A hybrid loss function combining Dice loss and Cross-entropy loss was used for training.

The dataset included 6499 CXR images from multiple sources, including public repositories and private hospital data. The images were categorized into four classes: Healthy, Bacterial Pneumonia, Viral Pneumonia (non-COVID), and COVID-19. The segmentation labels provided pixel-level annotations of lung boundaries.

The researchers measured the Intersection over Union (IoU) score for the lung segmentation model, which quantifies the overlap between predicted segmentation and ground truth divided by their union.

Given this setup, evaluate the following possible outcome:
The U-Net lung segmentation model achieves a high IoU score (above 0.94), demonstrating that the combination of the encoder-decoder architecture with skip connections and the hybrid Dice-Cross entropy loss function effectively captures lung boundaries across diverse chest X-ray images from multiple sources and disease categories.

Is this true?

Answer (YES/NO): NO